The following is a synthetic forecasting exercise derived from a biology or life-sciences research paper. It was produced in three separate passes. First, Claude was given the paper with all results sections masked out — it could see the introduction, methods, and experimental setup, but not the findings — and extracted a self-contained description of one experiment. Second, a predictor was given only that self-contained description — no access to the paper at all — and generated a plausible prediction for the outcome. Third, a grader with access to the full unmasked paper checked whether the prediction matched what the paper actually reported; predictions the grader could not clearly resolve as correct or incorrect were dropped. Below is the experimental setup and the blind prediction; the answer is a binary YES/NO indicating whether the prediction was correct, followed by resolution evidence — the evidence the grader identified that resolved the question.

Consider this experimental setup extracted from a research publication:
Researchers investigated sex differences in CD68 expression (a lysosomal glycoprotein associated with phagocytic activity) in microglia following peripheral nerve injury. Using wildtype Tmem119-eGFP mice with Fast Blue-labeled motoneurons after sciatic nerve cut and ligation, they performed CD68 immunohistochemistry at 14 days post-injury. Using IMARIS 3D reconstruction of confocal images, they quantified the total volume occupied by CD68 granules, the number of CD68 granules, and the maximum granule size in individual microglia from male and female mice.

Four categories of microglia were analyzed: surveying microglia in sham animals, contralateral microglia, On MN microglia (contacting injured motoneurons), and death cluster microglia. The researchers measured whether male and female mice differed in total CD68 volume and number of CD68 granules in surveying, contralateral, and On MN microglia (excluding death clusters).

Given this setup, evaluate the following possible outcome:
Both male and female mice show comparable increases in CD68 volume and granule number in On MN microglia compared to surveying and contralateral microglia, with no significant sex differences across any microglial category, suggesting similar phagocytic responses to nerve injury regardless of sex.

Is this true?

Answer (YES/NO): NO